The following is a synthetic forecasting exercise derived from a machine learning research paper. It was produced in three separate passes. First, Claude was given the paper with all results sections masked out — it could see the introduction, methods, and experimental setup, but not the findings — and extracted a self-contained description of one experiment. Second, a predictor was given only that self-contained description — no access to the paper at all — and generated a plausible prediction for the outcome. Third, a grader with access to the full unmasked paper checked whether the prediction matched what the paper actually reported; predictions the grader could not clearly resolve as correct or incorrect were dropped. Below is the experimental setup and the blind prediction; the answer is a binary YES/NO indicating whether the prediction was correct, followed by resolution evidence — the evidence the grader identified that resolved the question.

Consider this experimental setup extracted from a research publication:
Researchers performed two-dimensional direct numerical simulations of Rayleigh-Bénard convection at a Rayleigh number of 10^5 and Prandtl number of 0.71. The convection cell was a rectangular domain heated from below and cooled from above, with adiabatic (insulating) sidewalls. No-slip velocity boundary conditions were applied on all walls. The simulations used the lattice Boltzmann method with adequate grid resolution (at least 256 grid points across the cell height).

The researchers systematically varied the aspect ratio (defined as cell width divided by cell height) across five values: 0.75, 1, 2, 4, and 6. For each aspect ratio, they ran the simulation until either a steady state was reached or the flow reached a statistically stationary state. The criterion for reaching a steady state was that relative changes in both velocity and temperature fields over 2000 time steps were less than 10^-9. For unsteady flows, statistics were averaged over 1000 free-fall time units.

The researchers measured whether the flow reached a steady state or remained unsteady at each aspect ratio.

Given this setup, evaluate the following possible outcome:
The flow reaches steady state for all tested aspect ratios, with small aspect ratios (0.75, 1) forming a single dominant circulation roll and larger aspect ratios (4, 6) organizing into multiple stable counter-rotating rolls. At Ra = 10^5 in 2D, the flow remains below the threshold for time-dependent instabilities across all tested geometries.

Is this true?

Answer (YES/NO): NO